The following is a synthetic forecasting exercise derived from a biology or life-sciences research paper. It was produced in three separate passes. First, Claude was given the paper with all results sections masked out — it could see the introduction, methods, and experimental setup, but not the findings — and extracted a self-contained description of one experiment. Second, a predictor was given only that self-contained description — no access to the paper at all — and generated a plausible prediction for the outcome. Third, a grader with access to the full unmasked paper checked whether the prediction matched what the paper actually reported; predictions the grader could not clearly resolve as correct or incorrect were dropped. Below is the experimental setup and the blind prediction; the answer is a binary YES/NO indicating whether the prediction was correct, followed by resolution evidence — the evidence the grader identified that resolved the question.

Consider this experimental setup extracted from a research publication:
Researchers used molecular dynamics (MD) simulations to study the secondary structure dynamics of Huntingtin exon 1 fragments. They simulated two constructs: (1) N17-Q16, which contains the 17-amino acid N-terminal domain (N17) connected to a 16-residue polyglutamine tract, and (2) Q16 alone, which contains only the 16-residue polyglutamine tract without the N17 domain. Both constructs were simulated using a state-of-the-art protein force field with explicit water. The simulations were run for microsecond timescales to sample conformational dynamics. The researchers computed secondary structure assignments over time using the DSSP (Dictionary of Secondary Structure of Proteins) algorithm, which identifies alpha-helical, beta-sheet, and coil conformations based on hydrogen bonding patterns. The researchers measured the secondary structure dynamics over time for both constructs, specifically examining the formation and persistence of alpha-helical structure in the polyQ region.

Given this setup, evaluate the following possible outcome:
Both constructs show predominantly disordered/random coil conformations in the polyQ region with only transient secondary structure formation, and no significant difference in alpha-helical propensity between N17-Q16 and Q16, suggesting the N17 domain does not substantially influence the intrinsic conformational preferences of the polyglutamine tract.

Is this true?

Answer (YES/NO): NO